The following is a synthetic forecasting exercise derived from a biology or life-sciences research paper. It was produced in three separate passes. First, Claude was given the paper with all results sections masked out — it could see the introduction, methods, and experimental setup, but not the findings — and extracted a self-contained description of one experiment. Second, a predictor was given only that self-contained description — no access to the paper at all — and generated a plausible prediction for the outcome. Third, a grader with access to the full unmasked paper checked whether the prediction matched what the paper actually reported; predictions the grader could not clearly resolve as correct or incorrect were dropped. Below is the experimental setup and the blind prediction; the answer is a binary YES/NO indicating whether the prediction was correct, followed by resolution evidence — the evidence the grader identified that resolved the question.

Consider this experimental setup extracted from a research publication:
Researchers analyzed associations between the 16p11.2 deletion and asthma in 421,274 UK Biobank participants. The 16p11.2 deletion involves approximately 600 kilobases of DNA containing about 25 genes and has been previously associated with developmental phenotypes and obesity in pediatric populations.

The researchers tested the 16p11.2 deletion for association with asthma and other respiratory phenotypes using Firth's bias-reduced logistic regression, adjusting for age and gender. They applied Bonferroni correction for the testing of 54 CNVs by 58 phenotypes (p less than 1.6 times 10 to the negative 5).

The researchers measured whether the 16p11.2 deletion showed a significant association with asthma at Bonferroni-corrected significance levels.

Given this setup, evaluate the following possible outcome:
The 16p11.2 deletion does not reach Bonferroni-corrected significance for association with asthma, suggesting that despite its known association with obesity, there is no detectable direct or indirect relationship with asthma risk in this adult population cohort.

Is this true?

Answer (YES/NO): NO